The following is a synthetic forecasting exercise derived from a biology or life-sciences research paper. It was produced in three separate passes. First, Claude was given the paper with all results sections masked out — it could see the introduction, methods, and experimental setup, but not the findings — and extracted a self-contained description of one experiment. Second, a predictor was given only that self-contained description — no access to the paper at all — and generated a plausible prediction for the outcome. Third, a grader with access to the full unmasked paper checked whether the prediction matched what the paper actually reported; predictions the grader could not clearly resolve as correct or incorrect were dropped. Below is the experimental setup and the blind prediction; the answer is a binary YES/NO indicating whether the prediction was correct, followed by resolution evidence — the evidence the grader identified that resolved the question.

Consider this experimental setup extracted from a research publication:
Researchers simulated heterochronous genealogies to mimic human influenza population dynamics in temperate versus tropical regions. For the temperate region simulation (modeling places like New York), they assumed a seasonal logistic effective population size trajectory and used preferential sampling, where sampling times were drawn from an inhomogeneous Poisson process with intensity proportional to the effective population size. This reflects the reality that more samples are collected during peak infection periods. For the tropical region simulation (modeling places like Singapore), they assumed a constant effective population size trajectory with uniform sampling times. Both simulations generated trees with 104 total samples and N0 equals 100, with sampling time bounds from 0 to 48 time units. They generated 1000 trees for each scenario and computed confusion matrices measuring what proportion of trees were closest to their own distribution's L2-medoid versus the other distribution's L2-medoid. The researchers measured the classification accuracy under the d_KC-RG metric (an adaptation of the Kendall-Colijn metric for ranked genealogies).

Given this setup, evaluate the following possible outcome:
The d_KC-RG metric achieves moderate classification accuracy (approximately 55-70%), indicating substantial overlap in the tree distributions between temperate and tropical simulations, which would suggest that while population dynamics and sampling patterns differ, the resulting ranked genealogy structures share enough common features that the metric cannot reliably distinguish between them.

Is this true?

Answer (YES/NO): NO